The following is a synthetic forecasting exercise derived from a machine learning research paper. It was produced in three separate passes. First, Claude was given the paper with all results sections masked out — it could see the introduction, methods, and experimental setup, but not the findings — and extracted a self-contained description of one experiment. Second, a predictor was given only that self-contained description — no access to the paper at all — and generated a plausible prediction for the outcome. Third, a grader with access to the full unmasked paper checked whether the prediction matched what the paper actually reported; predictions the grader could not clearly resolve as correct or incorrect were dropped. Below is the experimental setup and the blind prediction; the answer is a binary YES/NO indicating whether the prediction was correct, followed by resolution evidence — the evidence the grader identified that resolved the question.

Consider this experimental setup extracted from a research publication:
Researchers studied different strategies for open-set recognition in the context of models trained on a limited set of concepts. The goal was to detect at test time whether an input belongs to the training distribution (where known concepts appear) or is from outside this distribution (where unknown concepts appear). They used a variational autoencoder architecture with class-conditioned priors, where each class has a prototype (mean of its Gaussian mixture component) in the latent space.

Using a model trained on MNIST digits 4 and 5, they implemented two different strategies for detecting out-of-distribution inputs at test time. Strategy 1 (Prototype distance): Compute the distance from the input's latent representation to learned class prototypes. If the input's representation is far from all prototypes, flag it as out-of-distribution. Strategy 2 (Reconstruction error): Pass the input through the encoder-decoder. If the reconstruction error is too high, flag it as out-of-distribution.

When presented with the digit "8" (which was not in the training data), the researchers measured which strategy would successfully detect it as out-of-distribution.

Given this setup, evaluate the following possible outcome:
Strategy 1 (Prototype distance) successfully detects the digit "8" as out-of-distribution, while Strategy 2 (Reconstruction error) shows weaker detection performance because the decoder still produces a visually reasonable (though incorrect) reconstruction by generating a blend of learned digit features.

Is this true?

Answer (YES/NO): NO